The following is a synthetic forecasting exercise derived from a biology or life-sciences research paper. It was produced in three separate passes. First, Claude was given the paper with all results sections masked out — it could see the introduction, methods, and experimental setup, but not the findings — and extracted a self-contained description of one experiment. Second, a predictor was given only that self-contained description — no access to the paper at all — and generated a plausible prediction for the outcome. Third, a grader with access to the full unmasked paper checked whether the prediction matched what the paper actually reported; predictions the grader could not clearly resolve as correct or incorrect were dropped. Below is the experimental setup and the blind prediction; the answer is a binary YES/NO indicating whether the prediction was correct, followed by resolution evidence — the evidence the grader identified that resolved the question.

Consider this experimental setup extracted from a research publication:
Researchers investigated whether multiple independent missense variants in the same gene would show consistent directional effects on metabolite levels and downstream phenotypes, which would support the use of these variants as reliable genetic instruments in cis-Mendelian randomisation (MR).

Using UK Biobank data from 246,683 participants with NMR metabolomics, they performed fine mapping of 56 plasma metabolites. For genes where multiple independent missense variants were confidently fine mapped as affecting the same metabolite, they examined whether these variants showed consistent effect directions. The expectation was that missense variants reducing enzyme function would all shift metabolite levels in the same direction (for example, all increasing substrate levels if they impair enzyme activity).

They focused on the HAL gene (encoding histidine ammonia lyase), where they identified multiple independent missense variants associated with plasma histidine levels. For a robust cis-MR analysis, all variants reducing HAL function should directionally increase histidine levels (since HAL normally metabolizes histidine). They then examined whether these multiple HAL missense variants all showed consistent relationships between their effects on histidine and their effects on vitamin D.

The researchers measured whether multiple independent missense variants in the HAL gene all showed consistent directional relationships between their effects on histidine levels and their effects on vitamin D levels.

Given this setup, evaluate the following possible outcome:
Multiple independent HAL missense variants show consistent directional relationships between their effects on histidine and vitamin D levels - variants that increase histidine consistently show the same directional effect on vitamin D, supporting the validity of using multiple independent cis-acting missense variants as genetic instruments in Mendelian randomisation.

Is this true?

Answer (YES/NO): YES